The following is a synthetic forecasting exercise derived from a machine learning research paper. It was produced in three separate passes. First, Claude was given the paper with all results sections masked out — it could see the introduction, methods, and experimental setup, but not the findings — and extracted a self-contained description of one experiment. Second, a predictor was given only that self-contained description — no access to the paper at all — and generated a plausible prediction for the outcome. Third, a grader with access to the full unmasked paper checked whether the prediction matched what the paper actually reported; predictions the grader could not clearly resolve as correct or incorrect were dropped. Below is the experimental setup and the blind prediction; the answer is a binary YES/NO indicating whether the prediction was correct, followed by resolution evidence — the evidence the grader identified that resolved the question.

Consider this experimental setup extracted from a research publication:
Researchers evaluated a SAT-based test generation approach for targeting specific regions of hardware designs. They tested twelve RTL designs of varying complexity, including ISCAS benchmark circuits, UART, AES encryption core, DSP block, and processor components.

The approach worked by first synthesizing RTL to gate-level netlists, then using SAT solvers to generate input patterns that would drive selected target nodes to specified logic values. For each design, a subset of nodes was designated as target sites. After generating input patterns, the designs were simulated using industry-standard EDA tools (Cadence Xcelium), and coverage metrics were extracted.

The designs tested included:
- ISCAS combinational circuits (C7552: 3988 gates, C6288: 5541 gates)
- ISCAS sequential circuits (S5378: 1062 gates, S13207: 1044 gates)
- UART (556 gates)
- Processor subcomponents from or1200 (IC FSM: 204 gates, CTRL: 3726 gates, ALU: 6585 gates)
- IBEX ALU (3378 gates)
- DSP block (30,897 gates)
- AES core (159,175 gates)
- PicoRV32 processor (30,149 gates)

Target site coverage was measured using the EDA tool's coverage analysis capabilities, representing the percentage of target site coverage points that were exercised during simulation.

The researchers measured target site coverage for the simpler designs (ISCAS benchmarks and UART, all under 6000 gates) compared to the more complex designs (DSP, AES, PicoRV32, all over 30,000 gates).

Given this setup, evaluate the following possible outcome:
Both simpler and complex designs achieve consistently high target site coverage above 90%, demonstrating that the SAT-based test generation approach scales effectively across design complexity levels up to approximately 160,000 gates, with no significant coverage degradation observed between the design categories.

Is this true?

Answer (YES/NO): NO